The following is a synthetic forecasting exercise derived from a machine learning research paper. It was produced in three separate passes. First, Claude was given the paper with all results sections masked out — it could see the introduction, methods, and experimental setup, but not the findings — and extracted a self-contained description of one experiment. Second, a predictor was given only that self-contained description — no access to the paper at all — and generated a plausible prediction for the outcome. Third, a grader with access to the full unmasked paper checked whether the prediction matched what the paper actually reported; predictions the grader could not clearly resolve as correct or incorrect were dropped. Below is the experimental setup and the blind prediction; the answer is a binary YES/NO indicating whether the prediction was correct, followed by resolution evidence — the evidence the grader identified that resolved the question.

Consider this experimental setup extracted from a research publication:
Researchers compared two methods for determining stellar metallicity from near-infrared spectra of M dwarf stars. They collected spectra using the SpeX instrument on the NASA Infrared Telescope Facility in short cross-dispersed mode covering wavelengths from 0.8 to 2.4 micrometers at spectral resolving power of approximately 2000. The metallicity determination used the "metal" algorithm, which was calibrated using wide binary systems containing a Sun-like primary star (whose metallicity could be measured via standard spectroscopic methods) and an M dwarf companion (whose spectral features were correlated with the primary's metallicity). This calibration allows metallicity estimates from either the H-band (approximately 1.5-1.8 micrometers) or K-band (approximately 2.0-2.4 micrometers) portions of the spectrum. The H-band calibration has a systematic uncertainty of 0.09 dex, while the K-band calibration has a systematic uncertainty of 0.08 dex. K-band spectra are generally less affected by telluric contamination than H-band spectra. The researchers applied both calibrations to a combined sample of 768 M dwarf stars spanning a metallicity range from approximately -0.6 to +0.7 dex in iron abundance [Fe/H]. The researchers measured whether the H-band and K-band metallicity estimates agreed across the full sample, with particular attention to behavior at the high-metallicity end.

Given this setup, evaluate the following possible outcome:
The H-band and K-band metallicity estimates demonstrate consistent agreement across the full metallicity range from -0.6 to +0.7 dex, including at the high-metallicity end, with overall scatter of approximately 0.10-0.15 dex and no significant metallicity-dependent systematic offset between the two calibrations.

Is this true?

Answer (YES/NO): NO